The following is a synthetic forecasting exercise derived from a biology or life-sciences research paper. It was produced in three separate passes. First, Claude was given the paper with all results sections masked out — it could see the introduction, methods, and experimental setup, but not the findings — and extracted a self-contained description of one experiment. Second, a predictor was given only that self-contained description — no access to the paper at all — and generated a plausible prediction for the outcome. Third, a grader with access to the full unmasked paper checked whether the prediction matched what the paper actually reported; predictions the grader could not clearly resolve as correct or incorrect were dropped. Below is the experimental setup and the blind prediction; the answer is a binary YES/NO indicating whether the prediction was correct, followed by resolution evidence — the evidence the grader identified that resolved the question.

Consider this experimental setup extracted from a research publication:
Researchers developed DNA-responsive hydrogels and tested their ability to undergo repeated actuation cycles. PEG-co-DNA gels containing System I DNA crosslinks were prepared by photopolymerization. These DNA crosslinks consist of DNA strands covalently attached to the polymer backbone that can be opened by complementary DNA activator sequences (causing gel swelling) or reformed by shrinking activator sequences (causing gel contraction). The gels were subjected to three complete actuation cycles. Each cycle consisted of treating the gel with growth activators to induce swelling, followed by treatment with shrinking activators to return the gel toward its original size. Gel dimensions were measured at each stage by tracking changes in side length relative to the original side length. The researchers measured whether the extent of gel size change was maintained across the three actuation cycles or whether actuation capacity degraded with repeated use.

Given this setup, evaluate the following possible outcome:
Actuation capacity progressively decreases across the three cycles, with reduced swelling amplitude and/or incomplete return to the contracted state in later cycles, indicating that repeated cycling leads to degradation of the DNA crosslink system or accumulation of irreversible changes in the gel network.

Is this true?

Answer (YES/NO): NO